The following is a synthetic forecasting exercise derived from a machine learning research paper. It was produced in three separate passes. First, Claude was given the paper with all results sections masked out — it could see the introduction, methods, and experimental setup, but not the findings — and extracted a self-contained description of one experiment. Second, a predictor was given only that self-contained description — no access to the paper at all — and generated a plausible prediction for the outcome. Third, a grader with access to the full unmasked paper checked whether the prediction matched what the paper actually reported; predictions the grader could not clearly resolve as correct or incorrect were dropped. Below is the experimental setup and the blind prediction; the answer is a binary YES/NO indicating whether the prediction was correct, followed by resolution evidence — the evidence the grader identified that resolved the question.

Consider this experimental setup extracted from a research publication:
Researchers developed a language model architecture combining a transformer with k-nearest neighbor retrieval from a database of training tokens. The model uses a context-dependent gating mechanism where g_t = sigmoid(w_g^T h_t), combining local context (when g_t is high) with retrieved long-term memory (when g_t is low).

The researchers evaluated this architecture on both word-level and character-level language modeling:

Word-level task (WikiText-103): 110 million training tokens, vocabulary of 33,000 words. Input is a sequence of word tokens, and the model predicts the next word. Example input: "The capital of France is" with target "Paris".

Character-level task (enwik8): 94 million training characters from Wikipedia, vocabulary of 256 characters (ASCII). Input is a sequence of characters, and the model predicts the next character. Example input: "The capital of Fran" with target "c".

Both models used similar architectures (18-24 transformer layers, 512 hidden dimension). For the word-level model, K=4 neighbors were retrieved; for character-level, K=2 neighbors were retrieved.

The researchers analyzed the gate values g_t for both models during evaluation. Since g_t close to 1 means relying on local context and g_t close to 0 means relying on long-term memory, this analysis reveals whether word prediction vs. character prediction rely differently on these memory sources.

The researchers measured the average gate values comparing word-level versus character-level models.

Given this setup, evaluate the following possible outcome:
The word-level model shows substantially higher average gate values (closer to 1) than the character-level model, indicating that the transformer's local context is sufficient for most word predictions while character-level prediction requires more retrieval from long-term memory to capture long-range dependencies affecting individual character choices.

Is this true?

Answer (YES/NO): NO